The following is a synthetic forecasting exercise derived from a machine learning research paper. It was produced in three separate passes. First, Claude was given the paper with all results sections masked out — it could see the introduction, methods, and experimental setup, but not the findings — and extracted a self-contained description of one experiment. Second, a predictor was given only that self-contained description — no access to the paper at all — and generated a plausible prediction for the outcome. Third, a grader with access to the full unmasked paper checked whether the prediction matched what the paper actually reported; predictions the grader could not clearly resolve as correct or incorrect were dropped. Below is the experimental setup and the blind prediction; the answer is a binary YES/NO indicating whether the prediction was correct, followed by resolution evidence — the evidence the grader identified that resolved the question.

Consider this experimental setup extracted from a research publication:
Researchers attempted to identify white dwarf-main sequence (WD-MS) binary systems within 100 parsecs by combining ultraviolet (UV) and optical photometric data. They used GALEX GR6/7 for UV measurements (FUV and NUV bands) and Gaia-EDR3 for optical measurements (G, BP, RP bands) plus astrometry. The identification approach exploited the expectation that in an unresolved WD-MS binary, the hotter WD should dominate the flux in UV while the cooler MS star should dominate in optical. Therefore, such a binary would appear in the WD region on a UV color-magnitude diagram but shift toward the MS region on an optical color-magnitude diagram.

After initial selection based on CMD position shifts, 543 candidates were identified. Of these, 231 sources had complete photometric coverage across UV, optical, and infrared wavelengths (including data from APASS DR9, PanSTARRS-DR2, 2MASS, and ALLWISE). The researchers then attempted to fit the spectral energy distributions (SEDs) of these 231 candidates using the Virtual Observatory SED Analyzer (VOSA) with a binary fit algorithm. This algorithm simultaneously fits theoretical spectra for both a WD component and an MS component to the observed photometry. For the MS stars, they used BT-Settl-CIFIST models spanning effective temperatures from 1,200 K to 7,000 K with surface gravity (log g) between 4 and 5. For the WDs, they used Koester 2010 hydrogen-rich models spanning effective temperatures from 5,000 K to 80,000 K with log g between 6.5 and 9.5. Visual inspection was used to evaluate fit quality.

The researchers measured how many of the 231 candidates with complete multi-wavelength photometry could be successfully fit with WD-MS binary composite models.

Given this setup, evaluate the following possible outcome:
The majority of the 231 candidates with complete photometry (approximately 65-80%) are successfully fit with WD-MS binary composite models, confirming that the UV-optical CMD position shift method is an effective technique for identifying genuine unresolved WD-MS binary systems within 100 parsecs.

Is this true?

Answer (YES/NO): NO